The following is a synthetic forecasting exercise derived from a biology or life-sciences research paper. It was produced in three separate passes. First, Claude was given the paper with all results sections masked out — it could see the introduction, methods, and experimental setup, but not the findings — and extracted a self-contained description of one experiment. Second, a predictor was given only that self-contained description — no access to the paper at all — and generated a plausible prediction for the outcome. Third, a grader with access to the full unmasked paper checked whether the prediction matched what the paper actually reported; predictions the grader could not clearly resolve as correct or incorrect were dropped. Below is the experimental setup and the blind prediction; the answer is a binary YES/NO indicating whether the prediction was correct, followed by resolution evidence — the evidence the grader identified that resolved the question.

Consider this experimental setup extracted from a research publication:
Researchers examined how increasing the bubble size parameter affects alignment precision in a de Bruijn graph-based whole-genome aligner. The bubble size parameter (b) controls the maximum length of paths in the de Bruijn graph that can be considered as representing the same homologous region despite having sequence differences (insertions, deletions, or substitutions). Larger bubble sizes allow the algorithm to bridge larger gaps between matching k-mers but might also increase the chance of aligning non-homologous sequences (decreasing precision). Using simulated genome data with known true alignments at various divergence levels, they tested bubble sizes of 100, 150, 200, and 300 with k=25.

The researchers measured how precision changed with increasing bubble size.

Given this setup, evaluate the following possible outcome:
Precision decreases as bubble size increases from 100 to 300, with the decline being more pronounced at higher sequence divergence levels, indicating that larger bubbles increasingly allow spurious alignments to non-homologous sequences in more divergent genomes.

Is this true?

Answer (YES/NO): NO